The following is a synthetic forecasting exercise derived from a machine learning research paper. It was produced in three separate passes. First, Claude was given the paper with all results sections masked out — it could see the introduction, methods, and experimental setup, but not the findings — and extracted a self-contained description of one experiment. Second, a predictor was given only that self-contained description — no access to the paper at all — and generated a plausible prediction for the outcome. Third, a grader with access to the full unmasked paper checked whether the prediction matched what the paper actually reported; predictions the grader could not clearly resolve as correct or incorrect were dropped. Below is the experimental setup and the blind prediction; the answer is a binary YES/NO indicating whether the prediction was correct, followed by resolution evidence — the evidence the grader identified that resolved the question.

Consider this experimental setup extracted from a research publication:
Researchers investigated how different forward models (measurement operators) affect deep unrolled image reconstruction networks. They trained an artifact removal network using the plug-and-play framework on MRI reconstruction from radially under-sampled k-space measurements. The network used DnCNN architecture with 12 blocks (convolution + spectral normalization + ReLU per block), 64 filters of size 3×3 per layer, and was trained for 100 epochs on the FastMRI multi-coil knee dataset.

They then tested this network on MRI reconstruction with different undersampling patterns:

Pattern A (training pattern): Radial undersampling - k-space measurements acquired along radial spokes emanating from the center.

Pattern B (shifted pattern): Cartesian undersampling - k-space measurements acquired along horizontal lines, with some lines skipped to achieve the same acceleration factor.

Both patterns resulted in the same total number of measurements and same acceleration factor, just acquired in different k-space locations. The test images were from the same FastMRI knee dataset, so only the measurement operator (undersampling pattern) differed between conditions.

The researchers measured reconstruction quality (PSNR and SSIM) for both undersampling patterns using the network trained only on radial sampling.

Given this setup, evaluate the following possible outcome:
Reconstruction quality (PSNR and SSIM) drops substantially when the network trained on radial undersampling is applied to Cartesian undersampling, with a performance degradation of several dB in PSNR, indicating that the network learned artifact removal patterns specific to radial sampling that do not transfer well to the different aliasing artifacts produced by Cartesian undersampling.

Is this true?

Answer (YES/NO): YES